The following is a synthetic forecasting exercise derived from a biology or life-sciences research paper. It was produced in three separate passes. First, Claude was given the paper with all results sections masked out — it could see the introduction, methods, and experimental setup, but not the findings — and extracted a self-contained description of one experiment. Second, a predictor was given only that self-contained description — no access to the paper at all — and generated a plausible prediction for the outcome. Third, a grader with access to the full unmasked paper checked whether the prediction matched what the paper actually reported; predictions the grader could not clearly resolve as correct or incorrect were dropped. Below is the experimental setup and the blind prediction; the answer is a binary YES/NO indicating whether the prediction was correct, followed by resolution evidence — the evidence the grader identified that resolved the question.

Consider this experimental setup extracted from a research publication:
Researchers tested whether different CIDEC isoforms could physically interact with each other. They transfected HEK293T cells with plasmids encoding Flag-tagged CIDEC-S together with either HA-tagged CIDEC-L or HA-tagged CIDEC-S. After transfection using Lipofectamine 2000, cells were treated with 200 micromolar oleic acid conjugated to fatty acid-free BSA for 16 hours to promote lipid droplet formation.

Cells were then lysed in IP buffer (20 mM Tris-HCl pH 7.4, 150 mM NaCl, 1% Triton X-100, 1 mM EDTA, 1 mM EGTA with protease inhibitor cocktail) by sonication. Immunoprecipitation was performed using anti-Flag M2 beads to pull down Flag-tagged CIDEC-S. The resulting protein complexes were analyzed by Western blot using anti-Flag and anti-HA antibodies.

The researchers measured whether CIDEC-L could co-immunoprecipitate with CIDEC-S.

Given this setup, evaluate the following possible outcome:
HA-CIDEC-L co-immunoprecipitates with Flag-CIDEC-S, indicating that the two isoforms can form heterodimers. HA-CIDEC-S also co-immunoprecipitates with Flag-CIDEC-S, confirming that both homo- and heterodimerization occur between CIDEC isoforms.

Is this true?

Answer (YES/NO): YES